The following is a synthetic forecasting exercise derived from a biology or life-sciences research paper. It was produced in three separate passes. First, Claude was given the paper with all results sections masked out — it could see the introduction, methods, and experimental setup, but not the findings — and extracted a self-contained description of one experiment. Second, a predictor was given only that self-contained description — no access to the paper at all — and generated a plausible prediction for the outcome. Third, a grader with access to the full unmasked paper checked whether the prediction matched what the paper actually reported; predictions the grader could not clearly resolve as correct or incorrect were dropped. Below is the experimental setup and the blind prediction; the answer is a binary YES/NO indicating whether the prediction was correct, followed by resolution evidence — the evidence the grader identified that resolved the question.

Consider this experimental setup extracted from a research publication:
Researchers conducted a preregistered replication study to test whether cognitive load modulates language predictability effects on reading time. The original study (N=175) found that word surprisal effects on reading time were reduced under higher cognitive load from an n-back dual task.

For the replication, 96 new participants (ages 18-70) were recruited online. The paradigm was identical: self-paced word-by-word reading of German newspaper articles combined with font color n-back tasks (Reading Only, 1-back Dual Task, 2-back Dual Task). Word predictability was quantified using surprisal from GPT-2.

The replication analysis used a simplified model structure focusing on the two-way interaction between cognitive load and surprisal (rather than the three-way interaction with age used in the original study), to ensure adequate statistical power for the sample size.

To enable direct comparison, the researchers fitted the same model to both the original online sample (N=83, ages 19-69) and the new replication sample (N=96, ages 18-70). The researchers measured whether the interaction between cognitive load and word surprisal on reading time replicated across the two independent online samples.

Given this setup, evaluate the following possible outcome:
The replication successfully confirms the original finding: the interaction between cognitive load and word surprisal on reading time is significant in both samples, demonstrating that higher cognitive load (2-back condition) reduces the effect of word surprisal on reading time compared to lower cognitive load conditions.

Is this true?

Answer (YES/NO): YES